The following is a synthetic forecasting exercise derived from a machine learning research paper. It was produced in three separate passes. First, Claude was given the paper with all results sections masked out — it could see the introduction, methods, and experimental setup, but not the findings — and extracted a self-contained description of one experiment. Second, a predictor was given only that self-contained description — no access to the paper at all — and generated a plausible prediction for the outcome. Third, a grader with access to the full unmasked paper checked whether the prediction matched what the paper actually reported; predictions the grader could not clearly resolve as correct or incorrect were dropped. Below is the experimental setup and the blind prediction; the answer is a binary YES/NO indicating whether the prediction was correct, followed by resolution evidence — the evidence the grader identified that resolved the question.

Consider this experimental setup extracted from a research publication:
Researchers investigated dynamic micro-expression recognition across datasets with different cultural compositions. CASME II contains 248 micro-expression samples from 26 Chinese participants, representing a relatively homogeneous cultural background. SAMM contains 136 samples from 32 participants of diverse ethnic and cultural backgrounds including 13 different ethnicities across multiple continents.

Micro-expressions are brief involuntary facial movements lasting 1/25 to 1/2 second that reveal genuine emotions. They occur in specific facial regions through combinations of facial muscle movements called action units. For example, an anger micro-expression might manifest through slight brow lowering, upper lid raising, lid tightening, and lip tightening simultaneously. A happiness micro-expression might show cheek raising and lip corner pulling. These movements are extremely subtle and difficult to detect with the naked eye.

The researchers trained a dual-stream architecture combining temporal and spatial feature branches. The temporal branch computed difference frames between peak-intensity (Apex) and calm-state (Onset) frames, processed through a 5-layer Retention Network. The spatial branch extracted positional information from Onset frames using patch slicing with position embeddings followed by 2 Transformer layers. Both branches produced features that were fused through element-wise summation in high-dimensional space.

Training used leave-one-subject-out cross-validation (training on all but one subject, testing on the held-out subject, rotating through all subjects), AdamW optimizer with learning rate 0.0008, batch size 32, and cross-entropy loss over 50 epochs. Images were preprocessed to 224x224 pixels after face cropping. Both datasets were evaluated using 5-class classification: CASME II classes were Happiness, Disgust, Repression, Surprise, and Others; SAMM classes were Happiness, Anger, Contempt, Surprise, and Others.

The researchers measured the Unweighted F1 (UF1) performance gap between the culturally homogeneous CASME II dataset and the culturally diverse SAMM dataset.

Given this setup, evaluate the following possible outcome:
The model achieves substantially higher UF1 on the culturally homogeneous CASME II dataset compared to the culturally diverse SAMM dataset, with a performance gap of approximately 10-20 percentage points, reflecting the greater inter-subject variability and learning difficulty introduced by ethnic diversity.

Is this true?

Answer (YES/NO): NO